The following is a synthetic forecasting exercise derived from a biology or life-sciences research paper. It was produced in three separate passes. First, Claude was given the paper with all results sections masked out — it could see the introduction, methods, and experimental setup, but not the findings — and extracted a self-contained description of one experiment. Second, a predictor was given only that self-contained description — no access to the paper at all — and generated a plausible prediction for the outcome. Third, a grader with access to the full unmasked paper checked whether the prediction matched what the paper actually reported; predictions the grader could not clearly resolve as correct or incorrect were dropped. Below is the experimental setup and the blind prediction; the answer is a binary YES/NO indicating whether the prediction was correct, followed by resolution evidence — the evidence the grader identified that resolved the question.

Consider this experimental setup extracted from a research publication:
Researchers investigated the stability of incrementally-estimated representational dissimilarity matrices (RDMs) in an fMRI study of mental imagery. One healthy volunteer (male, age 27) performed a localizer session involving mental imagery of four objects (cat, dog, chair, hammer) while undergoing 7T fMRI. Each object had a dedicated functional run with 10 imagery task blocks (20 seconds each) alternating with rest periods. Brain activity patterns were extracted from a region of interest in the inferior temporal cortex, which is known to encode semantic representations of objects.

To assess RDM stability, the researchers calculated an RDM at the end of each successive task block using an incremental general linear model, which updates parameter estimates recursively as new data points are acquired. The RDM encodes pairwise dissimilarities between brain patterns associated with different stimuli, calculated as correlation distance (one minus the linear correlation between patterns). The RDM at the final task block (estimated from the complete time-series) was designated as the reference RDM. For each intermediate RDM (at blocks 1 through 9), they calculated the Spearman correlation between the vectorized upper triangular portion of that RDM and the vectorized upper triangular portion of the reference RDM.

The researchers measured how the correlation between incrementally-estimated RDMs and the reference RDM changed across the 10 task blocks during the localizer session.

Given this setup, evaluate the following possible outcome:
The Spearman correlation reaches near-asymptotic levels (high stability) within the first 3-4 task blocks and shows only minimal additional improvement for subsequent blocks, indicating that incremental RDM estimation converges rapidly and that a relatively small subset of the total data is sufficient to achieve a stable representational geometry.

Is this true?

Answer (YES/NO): NO